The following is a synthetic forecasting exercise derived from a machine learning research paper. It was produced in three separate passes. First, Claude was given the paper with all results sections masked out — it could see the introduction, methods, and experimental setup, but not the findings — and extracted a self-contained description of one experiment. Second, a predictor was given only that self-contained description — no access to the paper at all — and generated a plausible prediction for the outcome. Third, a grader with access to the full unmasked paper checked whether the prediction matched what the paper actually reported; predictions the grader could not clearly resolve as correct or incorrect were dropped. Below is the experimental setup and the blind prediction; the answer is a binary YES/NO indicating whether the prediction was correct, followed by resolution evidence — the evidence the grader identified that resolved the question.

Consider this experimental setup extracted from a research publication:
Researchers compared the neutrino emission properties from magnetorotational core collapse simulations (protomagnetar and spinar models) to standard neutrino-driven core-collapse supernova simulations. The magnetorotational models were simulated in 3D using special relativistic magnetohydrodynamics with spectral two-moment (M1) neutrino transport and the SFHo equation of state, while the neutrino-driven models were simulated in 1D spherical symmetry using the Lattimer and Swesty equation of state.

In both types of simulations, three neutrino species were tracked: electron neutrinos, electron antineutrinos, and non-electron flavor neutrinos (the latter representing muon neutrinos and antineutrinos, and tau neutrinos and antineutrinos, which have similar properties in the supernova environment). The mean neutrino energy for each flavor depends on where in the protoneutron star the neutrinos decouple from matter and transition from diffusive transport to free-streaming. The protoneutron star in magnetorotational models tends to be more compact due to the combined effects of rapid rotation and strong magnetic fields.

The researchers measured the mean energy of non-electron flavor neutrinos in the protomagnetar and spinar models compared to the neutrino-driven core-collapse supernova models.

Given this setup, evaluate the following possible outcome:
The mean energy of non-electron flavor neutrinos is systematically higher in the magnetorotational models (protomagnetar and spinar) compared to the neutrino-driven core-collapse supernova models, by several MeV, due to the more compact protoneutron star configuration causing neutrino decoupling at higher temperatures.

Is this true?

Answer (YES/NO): YES